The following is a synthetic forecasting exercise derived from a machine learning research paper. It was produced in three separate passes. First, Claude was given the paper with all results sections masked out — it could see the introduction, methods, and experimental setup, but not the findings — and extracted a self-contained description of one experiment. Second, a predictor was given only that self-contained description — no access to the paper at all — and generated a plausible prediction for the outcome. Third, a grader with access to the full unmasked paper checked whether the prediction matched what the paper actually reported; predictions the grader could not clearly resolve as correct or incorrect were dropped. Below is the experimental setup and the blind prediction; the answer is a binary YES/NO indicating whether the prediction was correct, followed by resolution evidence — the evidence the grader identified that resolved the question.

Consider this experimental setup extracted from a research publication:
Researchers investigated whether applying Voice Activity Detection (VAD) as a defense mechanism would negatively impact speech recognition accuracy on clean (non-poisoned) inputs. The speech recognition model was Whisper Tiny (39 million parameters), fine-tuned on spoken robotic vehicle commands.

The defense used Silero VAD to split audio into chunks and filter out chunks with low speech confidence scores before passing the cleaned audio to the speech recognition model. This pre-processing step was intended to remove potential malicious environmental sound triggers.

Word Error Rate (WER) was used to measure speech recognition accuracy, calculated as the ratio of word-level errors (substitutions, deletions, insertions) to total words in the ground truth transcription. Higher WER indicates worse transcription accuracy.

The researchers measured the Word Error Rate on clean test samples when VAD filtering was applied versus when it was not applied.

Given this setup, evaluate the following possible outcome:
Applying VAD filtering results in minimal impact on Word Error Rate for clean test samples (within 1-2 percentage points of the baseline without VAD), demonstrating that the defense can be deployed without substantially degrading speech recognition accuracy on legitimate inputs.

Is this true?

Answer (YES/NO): NO